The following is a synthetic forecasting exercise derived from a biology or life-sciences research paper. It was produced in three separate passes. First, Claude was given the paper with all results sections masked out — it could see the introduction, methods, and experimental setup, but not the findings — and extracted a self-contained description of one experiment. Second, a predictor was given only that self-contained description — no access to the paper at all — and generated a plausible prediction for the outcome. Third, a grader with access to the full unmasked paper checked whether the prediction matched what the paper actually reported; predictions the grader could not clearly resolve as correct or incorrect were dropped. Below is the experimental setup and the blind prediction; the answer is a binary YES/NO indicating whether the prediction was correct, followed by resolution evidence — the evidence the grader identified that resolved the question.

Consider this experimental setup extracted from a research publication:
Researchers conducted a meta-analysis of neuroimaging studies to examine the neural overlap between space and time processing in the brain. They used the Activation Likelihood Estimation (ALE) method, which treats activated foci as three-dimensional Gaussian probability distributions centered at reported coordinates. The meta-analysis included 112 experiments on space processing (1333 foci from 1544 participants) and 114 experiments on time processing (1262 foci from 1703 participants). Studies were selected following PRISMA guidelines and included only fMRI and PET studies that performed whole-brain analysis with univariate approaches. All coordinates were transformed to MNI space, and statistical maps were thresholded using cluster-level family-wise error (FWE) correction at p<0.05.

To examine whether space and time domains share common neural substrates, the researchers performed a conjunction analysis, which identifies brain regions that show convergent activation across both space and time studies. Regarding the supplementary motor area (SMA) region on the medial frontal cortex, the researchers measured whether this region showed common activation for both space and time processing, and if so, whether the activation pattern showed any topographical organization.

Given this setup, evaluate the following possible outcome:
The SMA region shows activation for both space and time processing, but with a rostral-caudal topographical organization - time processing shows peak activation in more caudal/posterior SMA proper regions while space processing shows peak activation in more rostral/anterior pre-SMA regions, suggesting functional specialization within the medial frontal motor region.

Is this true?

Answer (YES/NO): YES